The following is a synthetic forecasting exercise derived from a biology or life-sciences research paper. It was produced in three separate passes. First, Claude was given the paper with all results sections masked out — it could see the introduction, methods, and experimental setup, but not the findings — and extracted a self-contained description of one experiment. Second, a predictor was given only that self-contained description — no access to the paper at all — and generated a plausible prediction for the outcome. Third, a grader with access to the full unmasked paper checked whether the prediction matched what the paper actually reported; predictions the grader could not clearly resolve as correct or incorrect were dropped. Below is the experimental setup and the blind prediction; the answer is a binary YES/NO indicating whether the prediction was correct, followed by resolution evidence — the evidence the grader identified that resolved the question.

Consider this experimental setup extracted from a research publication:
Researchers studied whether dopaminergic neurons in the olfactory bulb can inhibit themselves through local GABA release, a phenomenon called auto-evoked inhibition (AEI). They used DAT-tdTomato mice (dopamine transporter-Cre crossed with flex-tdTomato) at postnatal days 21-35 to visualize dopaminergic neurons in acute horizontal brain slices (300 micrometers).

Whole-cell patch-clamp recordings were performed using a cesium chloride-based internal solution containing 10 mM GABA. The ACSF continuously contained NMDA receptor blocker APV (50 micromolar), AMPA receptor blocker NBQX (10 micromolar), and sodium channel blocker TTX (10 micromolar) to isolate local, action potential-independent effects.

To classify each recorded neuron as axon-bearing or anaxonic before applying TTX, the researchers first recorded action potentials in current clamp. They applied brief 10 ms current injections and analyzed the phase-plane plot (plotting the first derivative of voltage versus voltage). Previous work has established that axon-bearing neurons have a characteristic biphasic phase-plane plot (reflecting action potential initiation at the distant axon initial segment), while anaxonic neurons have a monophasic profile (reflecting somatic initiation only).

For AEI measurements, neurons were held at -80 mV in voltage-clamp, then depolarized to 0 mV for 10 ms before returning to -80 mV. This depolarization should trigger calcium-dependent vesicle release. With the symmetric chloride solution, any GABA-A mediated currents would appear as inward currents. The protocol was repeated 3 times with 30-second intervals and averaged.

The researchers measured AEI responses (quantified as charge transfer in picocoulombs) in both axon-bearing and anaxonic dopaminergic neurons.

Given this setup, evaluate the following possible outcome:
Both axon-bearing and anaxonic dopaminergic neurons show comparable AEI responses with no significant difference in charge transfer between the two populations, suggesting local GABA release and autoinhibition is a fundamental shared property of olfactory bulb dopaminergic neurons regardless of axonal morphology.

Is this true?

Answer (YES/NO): NO